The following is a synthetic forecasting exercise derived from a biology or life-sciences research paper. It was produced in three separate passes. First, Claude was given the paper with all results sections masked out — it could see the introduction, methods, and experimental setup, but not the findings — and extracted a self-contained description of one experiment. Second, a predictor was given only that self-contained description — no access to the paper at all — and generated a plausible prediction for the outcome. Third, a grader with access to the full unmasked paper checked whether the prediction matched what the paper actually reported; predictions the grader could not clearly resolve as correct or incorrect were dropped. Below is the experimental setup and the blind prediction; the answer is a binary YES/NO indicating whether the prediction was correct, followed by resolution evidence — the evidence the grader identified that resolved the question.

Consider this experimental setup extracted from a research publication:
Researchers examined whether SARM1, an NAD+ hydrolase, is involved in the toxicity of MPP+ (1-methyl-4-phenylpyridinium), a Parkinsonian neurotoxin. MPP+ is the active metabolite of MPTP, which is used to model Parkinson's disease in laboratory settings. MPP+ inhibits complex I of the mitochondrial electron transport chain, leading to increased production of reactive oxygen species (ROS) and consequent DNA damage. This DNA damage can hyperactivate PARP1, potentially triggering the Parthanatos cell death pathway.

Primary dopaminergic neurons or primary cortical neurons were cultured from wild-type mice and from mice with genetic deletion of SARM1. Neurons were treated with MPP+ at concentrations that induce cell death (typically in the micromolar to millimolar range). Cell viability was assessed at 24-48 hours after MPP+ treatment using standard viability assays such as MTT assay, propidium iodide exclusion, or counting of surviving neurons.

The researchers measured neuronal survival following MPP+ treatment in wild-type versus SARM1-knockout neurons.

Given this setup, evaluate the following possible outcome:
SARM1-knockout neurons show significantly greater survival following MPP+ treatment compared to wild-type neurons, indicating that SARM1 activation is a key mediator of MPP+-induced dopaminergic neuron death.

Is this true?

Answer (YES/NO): NO